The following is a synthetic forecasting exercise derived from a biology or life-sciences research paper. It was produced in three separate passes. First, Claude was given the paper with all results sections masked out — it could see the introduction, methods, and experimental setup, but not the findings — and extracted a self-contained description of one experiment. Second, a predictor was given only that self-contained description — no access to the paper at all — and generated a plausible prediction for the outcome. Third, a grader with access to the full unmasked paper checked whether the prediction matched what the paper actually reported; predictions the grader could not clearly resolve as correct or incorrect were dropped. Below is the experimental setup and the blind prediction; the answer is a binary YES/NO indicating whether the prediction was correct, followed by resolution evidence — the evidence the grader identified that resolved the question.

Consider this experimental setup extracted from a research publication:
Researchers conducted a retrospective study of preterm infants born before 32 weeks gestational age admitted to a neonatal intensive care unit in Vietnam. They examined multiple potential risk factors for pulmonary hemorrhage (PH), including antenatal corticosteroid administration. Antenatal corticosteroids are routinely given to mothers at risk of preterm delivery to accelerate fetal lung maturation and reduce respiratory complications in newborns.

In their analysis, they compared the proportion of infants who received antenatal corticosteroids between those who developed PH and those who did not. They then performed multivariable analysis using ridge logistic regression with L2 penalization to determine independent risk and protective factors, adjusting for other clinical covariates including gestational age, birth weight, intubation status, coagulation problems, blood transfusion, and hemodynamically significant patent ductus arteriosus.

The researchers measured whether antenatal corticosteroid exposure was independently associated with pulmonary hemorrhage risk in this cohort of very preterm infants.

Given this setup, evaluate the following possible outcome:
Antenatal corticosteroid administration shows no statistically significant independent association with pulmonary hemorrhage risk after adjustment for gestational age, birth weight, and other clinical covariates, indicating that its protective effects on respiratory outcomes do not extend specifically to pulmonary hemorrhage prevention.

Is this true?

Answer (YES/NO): YES